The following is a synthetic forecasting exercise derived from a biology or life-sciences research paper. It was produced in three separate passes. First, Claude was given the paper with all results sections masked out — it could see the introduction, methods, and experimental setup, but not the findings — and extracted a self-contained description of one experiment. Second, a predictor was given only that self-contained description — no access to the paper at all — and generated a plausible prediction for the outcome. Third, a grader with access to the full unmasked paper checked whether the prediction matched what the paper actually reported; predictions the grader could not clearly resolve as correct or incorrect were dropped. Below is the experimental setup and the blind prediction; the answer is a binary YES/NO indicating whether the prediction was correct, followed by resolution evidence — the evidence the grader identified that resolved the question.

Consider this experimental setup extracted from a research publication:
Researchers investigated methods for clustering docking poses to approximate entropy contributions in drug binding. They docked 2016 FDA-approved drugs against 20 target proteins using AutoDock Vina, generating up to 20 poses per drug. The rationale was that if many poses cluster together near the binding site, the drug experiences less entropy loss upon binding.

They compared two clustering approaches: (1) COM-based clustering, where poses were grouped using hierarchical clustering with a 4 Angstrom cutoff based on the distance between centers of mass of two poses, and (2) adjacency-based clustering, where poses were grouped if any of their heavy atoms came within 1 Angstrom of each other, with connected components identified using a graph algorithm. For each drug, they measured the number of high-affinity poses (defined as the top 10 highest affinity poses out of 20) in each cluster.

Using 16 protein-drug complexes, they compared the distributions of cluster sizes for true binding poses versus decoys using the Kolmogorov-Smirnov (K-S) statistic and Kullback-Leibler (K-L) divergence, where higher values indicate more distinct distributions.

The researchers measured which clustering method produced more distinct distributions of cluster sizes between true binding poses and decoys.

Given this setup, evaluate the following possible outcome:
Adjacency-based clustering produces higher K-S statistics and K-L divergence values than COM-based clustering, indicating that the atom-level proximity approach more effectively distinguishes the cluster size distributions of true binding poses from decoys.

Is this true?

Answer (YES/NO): YES